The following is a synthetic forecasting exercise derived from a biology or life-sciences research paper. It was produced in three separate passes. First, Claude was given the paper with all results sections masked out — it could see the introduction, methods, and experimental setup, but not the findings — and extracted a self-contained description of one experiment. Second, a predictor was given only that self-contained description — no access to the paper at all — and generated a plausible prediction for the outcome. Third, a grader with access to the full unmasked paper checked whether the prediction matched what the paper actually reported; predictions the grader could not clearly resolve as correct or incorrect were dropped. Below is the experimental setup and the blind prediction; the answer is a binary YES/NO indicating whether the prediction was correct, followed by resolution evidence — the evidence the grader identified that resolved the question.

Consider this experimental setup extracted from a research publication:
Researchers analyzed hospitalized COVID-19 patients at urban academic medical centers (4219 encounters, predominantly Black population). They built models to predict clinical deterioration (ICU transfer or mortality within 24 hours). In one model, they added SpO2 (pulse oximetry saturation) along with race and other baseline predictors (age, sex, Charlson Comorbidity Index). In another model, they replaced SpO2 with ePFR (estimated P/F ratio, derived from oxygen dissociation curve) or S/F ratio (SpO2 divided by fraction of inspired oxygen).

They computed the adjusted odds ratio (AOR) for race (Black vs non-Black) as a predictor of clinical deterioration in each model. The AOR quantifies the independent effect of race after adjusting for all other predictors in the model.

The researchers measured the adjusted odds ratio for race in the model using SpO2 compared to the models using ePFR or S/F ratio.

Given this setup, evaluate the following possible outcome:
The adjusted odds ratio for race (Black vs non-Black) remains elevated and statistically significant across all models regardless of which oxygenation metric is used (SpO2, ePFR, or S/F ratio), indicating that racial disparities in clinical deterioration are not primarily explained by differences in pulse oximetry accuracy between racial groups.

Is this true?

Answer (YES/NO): NO